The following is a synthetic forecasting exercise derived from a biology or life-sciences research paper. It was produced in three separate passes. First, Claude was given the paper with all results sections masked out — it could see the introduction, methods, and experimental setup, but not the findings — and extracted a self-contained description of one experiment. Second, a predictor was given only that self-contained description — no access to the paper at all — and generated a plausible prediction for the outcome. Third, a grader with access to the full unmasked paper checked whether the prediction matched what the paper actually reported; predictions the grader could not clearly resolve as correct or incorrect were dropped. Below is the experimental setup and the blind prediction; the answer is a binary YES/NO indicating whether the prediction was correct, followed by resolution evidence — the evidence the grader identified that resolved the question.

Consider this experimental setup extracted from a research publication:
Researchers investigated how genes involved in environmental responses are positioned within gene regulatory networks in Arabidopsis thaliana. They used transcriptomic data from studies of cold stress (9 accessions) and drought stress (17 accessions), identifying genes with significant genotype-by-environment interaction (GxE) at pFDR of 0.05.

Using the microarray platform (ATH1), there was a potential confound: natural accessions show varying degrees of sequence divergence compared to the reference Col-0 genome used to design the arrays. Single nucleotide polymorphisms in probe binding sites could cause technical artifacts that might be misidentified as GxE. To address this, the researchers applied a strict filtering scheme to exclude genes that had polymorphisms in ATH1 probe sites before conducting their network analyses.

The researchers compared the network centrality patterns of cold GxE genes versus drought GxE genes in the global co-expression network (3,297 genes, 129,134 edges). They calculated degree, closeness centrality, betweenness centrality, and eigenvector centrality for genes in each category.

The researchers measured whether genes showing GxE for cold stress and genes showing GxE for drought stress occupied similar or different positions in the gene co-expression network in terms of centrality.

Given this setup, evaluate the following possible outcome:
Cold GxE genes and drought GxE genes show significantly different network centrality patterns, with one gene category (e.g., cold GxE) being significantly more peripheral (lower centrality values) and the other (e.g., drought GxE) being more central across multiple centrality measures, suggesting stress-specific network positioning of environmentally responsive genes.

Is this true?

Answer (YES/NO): NO